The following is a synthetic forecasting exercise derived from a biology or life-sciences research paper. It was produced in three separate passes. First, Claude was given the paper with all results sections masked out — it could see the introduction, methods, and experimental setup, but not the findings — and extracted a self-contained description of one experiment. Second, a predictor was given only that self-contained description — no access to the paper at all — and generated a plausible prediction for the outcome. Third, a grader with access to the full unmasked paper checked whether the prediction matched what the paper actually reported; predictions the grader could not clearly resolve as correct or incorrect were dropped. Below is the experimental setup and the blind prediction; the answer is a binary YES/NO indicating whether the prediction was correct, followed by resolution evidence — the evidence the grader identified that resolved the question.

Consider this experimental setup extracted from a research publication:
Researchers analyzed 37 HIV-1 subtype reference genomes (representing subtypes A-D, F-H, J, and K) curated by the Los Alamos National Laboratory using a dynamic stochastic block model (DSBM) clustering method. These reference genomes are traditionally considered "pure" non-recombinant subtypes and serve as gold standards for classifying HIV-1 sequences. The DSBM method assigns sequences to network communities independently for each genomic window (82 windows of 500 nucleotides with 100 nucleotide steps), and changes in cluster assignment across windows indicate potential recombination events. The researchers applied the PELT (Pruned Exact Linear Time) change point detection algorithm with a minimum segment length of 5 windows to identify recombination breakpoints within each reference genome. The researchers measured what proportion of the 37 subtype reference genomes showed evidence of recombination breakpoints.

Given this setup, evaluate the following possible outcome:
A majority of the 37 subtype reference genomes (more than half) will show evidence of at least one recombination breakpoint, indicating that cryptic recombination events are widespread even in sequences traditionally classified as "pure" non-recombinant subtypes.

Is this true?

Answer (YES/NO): NO